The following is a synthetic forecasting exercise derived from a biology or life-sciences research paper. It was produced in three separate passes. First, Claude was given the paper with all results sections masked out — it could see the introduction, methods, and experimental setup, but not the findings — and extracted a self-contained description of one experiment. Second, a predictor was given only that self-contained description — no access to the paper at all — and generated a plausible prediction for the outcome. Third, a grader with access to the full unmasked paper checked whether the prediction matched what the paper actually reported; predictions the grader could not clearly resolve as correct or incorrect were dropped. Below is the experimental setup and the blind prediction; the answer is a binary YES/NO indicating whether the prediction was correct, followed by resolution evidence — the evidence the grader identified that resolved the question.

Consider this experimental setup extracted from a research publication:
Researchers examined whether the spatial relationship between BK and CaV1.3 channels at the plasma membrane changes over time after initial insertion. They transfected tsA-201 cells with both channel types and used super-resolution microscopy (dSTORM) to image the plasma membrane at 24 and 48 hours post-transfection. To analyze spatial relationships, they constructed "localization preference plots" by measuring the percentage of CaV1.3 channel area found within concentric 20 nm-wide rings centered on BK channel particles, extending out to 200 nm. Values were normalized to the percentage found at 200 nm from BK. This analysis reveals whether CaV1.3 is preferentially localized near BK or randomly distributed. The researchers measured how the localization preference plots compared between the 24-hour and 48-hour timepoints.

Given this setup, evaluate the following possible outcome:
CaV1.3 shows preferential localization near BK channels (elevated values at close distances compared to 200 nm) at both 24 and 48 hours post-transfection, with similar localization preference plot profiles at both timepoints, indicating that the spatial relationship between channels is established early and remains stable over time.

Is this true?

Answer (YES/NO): YES